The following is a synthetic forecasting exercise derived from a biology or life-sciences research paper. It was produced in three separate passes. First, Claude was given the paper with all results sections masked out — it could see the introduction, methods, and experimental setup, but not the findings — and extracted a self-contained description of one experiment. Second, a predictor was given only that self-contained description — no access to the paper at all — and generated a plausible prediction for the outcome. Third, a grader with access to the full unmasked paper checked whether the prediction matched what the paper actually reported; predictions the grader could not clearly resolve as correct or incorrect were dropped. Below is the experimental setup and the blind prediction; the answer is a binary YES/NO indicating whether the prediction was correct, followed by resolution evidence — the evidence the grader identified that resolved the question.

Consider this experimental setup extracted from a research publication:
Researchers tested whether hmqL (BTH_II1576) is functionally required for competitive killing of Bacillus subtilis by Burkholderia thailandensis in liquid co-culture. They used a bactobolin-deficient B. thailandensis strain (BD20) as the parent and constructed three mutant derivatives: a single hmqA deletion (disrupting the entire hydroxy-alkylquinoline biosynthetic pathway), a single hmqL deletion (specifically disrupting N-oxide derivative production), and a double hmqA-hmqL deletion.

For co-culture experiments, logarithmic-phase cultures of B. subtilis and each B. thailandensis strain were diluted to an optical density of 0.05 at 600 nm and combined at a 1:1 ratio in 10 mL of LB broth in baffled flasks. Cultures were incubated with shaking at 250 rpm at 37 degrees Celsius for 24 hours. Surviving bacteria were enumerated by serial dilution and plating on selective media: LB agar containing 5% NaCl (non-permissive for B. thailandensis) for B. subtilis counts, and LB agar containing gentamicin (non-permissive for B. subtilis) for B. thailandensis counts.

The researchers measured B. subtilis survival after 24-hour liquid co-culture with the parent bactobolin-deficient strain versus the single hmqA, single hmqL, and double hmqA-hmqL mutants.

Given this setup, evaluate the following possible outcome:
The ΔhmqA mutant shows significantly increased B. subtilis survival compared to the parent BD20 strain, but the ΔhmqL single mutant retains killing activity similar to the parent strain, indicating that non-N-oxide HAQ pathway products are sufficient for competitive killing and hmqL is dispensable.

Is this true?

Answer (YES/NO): NO